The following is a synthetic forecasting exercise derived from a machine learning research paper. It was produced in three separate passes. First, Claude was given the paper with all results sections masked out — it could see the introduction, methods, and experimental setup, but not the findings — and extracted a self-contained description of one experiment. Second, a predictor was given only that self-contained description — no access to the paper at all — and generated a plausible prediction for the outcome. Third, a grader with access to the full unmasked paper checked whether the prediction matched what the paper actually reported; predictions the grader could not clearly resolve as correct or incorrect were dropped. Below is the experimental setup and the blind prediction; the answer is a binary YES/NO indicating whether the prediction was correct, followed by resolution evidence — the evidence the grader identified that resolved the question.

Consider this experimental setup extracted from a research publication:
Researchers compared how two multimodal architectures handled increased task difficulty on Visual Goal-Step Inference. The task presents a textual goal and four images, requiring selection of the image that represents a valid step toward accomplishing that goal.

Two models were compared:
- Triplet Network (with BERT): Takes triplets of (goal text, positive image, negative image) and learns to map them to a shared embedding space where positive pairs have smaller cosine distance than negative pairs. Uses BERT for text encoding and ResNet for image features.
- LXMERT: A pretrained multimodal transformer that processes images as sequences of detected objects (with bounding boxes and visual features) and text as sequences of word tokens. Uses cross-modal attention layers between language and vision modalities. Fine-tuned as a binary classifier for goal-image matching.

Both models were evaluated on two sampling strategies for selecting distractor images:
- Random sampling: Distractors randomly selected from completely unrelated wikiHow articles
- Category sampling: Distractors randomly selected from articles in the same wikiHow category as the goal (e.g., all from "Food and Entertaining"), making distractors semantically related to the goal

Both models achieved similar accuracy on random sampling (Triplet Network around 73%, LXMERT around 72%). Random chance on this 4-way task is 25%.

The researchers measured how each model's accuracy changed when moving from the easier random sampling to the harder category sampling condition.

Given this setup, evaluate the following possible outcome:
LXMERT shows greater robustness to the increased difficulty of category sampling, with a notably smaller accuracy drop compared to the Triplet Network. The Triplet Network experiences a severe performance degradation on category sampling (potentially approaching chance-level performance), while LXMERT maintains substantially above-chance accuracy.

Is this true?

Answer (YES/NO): NO